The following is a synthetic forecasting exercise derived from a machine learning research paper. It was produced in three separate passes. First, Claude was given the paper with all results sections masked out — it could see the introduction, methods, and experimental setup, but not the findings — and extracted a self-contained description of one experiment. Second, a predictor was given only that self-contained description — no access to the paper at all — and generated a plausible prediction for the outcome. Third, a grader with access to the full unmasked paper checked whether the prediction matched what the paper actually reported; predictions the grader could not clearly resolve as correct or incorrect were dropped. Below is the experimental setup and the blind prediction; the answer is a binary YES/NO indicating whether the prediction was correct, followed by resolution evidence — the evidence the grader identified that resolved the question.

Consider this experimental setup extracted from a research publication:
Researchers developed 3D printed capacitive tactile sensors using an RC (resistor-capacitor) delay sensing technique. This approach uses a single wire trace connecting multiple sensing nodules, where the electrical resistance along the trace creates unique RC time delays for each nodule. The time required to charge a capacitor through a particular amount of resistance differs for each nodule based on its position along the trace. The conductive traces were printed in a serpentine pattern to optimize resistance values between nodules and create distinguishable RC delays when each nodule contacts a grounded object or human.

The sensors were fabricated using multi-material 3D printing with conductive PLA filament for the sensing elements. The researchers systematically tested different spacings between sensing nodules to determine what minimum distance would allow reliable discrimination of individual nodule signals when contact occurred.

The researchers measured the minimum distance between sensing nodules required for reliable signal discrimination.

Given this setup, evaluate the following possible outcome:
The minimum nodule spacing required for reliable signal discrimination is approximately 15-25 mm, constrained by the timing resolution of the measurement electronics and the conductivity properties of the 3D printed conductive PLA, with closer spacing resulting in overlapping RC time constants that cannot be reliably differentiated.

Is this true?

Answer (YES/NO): NO